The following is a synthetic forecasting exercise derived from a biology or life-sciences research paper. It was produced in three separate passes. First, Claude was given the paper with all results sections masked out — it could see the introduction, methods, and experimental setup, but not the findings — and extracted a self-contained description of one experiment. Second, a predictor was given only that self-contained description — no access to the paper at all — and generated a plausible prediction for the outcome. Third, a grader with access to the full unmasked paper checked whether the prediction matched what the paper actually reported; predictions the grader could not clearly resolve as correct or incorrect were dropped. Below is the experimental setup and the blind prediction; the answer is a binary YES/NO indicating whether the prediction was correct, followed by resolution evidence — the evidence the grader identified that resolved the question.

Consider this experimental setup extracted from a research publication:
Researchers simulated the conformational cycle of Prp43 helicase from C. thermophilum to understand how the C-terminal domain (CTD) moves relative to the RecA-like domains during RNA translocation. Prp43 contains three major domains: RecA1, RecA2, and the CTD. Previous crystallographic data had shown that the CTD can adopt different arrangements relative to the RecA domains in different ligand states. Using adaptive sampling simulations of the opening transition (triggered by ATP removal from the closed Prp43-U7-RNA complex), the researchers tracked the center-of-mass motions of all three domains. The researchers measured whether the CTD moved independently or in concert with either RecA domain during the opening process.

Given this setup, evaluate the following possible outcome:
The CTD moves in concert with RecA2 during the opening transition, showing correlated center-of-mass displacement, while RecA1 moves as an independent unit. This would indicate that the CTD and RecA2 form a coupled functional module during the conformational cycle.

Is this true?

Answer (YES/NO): YES